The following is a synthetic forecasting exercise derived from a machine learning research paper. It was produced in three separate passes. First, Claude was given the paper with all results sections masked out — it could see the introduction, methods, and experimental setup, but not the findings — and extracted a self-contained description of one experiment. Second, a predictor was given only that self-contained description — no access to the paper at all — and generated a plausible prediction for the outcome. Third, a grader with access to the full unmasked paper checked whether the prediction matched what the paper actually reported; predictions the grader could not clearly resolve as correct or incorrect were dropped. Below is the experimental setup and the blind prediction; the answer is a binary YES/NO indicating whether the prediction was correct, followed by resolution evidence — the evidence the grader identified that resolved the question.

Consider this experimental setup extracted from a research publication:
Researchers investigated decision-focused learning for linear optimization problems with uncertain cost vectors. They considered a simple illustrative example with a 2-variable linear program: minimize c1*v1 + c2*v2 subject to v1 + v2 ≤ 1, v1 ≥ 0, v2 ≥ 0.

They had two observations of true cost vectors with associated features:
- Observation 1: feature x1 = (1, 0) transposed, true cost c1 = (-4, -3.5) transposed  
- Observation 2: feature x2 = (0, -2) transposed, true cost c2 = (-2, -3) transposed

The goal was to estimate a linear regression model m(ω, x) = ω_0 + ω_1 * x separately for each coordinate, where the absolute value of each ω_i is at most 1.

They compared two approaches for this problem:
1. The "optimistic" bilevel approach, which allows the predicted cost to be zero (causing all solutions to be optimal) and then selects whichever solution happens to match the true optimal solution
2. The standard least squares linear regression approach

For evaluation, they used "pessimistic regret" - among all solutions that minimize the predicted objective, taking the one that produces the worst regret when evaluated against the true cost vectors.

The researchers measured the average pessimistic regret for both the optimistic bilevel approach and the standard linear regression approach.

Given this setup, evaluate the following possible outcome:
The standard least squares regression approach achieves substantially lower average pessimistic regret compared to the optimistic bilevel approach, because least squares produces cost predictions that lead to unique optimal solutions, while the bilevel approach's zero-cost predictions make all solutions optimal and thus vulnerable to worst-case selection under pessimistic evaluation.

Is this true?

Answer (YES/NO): YES